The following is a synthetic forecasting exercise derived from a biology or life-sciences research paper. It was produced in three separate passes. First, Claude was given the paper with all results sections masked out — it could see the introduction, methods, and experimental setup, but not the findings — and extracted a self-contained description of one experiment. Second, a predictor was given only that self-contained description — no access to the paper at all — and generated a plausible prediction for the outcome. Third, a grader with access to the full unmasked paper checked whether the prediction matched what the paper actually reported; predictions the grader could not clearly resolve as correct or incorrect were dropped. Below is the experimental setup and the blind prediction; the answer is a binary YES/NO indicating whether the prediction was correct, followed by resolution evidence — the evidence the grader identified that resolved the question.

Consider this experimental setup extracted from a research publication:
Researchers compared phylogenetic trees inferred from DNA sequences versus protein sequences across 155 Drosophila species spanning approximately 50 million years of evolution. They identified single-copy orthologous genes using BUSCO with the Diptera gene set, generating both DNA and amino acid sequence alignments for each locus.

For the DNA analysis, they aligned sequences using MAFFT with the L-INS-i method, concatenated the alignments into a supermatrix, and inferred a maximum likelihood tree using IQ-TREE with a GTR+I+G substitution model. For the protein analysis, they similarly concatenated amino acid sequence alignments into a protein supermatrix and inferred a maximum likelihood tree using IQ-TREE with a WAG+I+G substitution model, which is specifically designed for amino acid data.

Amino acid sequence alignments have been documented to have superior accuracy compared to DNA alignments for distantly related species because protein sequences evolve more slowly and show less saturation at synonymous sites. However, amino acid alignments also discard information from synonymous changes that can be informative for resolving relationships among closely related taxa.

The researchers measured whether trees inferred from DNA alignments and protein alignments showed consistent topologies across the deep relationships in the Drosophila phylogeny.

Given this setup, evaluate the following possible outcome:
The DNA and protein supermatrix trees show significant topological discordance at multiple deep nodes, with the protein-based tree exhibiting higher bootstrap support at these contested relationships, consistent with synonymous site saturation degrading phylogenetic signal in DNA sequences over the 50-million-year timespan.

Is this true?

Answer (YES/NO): NO